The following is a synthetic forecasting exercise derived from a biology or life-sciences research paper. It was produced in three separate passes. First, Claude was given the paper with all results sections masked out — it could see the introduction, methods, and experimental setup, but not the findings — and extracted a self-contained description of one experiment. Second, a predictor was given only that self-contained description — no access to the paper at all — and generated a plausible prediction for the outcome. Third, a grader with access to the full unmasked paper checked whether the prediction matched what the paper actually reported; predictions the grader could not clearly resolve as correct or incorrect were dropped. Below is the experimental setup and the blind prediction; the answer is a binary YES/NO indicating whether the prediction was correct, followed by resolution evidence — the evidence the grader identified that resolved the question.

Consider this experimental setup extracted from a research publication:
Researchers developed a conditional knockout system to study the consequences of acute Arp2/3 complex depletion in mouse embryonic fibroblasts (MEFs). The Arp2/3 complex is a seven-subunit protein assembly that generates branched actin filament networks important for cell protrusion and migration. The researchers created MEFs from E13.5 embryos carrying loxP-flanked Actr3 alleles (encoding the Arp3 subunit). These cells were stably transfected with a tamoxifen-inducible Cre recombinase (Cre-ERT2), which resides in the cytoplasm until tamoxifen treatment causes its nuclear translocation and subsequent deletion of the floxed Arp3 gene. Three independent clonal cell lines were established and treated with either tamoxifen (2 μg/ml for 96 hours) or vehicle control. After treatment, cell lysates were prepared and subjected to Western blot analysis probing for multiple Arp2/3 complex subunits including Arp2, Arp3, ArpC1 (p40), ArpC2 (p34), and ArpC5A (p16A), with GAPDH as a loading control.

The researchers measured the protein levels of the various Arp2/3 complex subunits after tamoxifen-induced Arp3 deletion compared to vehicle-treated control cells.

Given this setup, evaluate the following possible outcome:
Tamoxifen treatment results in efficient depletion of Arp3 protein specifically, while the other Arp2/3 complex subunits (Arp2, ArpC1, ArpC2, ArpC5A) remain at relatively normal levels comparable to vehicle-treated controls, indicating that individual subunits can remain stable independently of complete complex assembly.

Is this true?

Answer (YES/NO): NO